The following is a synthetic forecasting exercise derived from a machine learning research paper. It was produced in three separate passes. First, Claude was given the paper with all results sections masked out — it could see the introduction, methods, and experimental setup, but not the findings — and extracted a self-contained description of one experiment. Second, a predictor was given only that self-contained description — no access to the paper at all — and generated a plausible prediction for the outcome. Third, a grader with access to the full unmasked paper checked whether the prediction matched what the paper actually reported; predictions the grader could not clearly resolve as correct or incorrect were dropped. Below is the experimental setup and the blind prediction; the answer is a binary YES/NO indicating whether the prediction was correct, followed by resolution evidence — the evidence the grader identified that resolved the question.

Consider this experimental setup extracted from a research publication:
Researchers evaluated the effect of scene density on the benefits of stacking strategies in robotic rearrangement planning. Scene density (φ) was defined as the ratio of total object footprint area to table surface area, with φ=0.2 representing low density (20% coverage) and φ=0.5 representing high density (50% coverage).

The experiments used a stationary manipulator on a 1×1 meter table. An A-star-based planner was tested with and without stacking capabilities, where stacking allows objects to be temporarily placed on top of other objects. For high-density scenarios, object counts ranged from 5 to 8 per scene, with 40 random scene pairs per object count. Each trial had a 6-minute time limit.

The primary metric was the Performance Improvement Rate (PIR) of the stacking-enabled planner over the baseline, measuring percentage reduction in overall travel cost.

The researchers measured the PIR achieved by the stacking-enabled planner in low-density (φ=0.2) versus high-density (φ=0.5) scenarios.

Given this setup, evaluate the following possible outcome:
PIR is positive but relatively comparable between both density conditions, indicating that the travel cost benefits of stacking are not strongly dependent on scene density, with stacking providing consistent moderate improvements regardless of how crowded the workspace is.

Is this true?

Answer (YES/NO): NO